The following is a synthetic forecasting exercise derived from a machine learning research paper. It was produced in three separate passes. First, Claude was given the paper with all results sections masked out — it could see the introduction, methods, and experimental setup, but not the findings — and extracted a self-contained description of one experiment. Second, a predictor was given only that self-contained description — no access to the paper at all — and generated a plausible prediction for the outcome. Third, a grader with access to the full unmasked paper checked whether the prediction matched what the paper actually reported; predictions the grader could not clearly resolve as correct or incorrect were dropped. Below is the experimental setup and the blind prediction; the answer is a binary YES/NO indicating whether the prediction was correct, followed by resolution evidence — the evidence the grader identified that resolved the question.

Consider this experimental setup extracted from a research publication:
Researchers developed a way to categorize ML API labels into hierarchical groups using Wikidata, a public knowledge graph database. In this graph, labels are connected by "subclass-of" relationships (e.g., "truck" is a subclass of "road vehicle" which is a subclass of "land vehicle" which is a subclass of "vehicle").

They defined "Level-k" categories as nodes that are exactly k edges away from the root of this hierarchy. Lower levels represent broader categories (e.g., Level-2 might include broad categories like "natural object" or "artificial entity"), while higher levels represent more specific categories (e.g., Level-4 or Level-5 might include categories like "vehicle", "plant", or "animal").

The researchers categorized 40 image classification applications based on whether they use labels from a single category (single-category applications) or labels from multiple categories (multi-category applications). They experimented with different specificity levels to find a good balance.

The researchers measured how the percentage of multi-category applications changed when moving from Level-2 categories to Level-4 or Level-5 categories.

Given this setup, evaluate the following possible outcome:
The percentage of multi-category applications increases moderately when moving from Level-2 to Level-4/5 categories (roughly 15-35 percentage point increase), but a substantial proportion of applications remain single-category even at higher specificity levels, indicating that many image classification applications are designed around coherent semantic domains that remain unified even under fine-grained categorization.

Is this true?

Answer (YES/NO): NO